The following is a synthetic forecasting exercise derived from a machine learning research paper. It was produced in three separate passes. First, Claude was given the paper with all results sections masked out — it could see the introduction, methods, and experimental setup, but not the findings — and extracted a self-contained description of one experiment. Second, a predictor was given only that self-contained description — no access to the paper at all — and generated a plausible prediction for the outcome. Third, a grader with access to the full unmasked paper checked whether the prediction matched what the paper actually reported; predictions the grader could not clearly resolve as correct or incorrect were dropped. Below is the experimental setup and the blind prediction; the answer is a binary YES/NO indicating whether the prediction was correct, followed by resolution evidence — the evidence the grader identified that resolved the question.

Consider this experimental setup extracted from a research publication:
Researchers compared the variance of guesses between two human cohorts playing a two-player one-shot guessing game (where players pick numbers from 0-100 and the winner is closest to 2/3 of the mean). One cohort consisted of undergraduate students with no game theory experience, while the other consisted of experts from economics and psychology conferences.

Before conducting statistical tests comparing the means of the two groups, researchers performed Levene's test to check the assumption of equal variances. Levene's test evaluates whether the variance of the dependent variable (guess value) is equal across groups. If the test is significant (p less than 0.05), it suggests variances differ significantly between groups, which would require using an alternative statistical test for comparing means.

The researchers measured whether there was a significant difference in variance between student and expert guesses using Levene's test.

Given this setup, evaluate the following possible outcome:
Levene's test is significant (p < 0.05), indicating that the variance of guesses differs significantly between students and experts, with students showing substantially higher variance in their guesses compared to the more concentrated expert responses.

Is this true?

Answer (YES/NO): NO